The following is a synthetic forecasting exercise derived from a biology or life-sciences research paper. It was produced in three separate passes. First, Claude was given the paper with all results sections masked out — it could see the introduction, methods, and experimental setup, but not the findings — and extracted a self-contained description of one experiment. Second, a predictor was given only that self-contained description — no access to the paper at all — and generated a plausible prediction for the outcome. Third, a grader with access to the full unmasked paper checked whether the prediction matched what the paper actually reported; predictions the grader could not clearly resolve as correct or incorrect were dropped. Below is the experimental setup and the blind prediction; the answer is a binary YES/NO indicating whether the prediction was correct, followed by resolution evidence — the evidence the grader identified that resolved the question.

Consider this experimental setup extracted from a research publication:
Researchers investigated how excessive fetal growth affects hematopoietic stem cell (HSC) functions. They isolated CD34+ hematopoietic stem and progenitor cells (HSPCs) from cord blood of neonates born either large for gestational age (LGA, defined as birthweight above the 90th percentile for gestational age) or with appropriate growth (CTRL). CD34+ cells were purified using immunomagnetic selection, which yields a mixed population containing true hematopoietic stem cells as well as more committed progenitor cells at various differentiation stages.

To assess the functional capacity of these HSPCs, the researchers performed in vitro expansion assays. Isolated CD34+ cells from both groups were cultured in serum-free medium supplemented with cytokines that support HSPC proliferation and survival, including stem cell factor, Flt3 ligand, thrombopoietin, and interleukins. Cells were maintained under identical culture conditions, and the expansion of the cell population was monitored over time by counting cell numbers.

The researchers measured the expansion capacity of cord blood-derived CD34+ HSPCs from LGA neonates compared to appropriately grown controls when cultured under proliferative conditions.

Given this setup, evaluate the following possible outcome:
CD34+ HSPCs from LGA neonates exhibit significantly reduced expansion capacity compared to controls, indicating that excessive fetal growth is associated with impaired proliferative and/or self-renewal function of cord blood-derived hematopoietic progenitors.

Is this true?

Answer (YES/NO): YES